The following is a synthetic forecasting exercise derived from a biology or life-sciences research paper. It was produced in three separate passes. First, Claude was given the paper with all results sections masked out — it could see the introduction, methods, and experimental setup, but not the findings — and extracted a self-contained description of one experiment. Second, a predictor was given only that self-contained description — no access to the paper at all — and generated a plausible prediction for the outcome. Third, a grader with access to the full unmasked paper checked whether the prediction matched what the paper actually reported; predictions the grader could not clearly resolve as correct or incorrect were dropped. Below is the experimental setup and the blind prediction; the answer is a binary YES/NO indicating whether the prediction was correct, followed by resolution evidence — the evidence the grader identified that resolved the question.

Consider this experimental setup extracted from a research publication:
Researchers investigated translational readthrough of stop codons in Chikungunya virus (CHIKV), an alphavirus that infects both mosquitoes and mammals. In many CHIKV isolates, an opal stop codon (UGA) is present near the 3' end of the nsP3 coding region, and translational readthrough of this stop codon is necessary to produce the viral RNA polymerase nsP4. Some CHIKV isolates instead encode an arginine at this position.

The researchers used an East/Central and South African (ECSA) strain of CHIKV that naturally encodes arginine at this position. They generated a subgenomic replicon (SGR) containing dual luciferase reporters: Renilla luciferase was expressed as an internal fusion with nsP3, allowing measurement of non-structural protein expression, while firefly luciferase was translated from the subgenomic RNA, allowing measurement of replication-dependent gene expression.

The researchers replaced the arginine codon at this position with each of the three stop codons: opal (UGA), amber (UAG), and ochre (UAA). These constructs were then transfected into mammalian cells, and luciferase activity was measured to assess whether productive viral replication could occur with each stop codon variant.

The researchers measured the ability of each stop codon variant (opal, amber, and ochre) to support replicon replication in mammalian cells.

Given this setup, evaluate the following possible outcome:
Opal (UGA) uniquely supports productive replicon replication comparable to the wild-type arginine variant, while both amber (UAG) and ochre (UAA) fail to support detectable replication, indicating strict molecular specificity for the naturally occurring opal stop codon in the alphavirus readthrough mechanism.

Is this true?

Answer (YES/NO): NO